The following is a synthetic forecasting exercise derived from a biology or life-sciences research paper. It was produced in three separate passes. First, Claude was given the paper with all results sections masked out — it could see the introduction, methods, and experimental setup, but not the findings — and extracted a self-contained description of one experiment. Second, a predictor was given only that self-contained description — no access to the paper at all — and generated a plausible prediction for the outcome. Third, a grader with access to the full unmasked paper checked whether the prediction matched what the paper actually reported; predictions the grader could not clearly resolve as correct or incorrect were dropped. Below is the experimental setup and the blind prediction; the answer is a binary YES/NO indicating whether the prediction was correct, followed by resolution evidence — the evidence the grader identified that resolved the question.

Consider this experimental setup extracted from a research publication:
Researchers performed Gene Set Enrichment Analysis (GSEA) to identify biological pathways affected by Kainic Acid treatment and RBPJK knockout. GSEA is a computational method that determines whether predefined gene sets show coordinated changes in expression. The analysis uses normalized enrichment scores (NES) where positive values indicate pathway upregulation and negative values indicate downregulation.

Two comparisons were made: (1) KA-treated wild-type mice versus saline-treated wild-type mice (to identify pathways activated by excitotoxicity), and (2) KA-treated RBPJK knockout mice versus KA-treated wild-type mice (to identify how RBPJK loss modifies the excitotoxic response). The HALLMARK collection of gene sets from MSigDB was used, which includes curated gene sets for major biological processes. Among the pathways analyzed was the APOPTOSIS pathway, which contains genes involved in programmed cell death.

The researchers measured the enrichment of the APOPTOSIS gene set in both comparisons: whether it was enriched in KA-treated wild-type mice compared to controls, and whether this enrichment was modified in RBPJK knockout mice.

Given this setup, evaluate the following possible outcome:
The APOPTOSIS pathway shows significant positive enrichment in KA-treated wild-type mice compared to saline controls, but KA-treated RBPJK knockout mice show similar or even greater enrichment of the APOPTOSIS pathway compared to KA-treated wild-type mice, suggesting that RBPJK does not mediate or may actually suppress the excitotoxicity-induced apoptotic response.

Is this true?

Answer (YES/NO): NO